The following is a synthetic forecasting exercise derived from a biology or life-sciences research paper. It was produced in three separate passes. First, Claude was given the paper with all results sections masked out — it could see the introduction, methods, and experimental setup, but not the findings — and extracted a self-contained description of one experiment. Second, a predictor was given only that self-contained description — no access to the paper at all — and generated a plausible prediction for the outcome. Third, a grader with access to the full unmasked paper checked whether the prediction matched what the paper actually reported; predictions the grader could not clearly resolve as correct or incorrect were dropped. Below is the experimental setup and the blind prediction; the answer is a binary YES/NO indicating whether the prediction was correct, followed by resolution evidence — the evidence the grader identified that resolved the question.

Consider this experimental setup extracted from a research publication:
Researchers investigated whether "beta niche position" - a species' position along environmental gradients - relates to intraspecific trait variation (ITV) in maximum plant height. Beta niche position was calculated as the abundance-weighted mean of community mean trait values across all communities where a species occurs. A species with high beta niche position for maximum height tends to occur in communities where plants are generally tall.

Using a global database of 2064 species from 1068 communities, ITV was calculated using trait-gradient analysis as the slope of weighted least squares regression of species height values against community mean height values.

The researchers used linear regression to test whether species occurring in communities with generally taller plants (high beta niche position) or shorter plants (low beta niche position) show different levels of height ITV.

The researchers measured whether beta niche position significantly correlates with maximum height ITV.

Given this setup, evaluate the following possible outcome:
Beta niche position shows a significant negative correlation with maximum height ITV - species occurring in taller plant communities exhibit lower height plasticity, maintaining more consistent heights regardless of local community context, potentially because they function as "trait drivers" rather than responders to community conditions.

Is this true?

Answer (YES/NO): NO